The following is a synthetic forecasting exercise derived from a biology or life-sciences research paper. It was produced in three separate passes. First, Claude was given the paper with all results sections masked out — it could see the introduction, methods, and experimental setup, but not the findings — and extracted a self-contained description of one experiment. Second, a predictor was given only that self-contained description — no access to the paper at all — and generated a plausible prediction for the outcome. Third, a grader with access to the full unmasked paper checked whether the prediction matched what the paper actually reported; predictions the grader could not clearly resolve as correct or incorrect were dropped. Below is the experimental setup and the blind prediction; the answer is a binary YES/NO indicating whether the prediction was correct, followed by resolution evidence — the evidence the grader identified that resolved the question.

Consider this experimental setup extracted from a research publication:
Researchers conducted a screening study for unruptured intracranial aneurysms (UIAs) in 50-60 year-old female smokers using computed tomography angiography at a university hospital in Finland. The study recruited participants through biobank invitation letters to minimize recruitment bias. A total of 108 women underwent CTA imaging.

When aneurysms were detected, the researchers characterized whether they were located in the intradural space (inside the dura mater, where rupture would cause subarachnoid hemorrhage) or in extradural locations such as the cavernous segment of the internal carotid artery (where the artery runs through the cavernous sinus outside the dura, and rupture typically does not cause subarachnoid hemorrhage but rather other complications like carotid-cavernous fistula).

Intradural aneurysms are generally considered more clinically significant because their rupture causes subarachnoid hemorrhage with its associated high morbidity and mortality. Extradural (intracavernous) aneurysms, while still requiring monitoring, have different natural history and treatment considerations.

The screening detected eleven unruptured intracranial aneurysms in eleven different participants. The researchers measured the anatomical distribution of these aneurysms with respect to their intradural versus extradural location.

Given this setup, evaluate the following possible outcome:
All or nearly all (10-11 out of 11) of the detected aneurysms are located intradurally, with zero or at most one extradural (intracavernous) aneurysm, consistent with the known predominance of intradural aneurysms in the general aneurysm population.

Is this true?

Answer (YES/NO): YES